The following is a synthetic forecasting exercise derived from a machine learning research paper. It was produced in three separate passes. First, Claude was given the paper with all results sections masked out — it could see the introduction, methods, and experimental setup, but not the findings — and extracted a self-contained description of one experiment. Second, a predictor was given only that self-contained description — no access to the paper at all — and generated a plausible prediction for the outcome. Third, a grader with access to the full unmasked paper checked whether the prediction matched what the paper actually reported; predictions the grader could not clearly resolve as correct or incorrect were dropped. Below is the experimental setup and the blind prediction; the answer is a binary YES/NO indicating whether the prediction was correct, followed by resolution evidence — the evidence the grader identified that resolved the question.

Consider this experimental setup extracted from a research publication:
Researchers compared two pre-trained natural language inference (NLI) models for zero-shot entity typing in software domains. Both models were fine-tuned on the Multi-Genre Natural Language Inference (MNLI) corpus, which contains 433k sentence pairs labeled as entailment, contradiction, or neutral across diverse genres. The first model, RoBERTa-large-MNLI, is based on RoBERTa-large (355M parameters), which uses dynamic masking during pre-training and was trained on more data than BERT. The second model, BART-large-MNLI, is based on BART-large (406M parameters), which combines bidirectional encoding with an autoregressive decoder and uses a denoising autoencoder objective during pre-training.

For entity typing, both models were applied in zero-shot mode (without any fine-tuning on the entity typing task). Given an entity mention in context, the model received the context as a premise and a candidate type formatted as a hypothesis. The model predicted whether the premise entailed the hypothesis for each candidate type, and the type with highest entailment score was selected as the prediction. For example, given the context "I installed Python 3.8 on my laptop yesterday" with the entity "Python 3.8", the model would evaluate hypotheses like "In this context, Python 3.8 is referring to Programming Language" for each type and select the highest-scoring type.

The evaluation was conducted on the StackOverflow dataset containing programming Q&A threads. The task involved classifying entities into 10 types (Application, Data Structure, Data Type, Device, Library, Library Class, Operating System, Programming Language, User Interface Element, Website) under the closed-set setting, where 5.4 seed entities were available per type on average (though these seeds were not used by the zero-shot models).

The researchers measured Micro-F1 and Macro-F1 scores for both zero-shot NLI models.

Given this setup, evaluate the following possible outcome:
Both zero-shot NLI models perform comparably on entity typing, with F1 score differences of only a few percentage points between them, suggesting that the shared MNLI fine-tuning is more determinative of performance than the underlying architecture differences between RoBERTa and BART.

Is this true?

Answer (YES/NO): NO